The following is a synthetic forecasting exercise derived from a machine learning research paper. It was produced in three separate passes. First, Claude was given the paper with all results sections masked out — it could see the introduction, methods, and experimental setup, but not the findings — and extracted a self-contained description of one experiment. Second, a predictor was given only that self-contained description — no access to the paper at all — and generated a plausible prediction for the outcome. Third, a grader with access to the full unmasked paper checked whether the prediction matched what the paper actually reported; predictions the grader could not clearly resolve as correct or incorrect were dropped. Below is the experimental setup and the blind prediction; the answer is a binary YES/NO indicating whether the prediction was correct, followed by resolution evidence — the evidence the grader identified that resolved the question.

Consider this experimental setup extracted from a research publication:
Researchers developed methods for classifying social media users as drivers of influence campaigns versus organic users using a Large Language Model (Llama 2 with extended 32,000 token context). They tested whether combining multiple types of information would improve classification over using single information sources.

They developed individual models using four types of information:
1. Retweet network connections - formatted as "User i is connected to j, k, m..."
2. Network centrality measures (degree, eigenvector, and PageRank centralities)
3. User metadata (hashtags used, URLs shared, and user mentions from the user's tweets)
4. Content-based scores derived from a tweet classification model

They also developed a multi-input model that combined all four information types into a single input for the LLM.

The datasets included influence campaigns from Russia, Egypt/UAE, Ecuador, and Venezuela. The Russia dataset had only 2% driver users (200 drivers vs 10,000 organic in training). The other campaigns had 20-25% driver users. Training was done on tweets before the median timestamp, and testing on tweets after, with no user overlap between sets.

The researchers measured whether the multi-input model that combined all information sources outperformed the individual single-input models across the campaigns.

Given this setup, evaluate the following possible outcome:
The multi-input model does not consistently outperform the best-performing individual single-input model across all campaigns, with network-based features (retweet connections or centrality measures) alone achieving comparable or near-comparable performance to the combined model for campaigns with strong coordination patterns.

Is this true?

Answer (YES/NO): NO